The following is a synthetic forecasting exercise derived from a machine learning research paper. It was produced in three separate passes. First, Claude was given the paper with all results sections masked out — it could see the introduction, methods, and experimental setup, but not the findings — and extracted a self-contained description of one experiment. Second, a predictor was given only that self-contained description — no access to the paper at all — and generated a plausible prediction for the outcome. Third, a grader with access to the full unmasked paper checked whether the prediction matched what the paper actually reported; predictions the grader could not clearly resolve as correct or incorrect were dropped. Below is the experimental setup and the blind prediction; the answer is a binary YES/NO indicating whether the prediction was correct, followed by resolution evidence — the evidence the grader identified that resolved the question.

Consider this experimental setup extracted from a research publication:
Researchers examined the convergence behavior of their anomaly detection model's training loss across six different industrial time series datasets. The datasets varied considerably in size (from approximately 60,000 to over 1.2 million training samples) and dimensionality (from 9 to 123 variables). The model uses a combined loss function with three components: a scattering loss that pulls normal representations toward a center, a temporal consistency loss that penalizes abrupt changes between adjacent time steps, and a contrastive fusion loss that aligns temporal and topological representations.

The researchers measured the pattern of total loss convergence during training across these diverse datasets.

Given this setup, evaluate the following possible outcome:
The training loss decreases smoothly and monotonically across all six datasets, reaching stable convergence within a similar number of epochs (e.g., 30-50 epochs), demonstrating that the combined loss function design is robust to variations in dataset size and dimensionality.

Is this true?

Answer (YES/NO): NO